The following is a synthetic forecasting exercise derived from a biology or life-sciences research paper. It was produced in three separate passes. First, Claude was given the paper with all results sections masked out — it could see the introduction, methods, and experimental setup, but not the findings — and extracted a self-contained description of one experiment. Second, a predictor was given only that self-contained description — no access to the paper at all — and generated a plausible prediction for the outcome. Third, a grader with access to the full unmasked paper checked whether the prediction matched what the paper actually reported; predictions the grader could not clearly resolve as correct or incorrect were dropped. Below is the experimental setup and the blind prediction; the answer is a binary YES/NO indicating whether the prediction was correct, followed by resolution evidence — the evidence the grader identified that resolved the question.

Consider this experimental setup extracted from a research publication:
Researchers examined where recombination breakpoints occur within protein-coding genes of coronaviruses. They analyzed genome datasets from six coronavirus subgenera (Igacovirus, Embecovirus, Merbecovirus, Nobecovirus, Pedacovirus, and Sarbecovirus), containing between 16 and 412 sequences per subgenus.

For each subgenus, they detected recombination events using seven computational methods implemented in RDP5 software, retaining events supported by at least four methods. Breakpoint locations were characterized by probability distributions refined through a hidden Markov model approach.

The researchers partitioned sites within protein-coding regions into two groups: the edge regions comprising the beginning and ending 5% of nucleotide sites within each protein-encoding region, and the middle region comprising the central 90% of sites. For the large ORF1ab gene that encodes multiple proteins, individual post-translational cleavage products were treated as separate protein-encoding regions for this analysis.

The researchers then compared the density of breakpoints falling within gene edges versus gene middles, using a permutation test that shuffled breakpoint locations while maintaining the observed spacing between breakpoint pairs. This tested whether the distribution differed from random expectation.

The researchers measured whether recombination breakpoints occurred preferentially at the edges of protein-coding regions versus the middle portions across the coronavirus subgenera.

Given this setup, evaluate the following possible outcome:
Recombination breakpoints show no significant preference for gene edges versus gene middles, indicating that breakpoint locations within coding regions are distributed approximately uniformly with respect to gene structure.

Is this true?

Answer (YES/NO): NO